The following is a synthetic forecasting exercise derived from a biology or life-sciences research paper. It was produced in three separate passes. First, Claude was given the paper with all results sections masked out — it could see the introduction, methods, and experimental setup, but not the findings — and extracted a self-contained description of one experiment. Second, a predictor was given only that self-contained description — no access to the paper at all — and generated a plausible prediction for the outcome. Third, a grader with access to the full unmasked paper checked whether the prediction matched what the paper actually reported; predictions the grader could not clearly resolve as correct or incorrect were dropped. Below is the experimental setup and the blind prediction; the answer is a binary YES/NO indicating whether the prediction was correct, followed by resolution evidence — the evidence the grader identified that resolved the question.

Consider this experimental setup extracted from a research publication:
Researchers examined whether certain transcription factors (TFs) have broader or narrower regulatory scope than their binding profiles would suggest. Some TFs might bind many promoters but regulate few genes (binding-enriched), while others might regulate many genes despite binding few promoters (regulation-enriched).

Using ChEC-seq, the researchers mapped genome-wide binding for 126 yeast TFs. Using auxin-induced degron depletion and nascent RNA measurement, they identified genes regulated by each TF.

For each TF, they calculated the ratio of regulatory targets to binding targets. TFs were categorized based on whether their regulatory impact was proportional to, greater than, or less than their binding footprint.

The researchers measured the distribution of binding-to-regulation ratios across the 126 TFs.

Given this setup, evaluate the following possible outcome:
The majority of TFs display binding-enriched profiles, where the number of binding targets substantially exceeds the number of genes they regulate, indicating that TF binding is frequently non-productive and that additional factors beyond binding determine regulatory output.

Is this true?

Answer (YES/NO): YES